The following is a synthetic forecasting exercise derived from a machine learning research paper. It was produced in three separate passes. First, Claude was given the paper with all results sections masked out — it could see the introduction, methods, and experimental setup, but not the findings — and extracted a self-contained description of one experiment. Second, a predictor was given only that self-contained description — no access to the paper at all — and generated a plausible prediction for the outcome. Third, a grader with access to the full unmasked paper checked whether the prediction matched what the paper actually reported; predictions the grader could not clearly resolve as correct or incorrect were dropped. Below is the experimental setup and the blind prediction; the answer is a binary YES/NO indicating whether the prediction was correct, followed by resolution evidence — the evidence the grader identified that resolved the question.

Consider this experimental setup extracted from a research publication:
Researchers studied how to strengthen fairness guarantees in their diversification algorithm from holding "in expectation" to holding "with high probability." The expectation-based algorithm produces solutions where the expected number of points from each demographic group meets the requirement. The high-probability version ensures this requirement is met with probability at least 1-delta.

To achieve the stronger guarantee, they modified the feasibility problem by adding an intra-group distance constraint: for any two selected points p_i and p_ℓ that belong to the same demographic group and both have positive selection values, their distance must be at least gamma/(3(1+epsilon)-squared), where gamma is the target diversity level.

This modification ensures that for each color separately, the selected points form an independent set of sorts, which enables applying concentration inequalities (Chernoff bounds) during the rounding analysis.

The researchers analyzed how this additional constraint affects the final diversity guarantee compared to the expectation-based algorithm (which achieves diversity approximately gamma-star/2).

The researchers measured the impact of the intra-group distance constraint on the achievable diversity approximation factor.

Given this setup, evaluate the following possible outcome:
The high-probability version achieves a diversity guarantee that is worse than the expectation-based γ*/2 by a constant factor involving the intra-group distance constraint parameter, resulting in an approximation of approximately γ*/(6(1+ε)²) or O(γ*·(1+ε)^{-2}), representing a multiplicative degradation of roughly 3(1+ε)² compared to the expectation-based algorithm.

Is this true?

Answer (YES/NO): NO